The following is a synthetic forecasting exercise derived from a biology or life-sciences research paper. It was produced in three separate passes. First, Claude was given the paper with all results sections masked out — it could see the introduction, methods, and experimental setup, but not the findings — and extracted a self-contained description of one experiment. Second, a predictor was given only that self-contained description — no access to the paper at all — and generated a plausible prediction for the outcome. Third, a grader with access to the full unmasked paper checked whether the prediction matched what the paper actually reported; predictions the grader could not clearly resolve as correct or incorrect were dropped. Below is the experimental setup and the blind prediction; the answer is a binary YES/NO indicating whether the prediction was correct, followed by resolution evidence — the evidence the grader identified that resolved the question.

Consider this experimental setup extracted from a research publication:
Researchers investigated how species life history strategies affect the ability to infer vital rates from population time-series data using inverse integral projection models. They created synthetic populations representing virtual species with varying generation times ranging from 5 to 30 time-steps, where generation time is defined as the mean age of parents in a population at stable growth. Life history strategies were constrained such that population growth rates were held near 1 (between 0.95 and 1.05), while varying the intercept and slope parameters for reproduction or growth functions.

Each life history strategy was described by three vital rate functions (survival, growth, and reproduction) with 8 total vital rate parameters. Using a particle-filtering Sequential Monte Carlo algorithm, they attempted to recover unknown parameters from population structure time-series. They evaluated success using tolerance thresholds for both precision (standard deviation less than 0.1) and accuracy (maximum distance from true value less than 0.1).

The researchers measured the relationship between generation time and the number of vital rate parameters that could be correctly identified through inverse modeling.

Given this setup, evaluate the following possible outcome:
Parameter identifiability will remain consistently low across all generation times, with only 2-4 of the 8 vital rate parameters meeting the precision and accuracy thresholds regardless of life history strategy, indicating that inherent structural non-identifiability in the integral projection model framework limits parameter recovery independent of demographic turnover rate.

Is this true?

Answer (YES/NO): NO